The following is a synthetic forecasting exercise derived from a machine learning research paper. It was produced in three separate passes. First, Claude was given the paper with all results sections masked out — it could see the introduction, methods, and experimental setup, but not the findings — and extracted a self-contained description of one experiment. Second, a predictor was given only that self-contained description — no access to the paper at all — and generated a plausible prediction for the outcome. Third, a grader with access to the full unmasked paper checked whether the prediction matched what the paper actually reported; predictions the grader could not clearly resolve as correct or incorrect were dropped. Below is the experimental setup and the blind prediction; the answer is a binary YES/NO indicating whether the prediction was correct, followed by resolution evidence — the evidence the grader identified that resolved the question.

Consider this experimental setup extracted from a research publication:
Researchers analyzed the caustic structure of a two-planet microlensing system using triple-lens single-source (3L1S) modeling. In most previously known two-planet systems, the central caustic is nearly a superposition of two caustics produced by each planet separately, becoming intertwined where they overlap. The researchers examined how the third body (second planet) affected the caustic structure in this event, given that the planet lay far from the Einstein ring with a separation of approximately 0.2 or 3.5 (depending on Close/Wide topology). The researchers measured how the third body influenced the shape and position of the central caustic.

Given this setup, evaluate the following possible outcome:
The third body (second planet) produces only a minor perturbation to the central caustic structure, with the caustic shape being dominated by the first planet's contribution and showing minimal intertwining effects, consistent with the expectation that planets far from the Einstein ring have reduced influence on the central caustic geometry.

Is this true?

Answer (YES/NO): YES